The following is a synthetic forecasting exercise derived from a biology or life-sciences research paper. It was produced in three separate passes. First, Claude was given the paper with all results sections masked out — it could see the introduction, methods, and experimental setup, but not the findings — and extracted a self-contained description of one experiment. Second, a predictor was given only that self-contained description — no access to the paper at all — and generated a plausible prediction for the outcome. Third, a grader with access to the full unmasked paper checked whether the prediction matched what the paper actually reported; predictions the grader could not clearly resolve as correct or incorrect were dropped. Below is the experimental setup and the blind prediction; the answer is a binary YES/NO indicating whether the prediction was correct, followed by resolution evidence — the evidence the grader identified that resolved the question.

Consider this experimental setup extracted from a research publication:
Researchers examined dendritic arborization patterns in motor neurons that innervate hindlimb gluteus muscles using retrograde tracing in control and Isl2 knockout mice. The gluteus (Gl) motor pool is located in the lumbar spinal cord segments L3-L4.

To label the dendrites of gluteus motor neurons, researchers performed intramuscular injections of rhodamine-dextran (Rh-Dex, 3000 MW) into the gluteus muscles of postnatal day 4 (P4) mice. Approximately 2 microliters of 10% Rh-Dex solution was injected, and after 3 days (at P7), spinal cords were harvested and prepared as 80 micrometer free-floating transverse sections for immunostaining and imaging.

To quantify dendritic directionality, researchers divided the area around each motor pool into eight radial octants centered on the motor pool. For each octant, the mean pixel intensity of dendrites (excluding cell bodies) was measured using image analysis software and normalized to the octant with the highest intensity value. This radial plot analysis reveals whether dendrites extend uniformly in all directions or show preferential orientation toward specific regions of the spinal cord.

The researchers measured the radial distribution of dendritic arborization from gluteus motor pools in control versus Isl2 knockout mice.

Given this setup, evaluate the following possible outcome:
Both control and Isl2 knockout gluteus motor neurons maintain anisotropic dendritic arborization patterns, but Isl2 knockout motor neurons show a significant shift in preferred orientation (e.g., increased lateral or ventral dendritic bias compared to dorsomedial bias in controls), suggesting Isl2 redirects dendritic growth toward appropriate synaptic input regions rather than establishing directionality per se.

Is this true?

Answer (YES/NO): NO